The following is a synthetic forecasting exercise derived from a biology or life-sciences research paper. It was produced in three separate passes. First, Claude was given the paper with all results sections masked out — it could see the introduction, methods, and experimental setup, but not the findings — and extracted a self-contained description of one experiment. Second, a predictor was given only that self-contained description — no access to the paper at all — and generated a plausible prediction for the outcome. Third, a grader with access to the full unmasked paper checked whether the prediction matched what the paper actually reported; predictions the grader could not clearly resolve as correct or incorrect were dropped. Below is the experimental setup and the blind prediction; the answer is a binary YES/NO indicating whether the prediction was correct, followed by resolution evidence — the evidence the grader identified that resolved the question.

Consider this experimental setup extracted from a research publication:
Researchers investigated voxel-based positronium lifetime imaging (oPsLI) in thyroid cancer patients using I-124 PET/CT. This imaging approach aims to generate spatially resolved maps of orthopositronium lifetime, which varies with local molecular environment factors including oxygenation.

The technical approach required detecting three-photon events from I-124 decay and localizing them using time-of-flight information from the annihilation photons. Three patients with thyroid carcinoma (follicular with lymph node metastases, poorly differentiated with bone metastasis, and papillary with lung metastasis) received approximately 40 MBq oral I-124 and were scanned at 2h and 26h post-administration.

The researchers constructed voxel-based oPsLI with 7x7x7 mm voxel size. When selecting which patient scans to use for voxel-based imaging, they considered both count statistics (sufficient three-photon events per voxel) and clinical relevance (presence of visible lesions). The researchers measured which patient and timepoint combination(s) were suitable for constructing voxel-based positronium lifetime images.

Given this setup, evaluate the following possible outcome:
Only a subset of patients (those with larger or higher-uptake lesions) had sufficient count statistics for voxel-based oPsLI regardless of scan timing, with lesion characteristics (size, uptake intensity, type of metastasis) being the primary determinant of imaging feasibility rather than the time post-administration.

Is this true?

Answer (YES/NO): NO